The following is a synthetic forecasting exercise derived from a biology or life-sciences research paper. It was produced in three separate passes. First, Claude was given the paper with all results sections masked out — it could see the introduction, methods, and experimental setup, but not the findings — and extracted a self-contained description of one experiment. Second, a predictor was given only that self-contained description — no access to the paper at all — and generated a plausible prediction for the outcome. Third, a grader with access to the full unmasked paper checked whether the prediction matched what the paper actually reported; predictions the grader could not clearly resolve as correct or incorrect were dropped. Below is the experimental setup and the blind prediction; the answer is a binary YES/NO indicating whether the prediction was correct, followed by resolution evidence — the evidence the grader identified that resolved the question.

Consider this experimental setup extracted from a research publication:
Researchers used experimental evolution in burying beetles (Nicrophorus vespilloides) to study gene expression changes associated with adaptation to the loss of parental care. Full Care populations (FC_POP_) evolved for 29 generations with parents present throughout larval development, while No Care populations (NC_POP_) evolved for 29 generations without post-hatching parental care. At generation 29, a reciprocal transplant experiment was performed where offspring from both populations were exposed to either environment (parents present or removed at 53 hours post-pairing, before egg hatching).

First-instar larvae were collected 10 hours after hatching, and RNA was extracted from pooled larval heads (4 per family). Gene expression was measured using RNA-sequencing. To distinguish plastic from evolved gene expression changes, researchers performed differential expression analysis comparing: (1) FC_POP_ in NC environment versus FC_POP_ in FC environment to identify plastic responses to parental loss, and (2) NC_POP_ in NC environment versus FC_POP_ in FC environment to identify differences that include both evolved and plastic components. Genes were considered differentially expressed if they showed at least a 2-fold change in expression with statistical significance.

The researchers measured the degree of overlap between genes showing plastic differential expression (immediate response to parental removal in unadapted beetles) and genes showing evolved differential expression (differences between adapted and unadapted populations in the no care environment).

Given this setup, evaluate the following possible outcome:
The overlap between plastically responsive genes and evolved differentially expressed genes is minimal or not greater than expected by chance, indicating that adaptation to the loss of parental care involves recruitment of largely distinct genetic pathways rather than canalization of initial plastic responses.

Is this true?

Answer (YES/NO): NO